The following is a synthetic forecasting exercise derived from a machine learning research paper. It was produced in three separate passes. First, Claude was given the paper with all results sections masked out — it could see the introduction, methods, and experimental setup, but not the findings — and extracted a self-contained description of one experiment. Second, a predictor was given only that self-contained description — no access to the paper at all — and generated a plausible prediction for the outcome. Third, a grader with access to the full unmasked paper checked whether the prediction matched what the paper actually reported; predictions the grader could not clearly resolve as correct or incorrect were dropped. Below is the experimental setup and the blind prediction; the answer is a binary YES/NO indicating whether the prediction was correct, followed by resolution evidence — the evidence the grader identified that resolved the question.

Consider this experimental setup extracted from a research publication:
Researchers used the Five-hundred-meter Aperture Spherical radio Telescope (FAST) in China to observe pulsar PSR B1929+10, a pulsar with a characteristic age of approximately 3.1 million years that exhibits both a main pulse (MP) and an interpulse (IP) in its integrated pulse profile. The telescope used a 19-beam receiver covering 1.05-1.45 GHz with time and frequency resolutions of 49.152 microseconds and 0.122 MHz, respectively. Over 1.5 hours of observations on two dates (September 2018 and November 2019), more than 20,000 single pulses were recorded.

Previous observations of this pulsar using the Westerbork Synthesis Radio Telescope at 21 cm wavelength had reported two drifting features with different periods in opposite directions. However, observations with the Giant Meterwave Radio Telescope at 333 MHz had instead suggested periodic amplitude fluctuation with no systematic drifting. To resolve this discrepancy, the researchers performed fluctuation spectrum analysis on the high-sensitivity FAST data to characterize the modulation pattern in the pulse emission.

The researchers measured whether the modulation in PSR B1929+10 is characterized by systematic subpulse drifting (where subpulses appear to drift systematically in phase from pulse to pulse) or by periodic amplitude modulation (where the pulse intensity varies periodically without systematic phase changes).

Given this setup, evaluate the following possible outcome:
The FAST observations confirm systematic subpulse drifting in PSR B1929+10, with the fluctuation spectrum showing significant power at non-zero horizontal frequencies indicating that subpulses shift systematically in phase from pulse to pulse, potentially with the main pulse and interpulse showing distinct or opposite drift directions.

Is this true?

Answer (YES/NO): NO